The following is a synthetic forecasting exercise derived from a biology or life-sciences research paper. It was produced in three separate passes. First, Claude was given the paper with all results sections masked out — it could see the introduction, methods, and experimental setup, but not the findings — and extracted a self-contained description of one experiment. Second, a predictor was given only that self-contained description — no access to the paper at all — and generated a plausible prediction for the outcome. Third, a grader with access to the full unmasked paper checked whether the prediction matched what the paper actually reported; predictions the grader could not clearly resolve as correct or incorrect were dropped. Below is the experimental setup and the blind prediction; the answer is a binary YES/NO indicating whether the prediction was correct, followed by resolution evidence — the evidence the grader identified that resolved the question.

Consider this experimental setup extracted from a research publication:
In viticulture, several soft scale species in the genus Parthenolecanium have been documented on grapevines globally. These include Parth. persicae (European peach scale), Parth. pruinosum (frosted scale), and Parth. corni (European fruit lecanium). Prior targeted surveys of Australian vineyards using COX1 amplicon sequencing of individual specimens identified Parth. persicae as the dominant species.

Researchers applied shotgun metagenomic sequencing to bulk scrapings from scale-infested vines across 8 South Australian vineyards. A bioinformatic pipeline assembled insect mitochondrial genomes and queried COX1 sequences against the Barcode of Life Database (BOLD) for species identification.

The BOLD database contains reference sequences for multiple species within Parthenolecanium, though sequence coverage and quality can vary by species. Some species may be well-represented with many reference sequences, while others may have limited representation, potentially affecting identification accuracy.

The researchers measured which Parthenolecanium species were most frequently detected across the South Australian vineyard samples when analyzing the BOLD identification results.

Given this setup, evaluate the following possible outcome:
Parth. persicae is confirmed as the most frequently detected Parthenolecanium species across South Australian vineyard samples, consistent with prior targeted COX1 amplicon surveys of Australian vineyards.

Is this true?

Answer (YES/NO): NO